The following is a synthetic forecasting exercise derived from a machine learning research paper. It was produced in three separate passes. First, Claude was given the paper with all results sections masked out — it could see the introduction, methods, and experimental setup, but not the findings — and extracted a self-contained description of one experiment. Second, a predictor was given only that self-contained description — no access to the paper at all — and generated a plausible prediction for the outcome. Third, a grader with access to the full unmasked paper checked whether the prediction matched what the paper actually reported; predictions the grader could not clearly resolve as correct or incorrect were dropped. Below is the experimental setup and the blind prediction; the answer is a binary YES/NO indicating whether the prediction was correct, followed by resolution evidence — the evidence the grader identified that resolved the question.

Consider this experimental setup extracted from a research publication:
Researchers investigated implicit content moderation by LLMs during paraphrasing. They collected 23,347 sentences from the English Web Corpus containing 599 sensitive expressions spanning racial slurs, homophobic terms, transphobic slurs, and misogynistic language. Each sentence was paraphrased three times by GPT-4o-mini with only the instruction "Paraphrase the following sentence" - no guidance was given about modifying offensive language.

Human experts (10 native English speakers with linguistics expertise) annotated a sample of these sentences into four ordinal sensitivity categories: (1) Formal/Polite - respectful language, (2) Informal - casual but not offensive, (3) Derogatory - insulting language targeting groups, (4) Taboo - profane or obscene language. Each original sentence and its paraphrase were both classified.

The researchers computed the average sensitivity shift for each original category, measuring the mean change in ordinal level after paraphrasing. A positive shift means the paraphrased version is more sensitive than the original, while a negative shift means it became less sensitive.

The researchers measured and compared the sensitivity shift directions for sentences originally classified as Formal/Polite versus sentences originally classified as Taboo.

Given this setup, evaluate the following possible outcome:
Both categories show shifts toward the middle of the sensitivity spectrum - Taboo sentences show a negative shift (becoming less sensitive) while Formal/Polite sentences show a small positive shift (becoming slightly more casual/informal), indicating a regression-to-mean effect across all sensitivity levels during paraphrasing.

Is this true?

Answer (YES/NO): NO